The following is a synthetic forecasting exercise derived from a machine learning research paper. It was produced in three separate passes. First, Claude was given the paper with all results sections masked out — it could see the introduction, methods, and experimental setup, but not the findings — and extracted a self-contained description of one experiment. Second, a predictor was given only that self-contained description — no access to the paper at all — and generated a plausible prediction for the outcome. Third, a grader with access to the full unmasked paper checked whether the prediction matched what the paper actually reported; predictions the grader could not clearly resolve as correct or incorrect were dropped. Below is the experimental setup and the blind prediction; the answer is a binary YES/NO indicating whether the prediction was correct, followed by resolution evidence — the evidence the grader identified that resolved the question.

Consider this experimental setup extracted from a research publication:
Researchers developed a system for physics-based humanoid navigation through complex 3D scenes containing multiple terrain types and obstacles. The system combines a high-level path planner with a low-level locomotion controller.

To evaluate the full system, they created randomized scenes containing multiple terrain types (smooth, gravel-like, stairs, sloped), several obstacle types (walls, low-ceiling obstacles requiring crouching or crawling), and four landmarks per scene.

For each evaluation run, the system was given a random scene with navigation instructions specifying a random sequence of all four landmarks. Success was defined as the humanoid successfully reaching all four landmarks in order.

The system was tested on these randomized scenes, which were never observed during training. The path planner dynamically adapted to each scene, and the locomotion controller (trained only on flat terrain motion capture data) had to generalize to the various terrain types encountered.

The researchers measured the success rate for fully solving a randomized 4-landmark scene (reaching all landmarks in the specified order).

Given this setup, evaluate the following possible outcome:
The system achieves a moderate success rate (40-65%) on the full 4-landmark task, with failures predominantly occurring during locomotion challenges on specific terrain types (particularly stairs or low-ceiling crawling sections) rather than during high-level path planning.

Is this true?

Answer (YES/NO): NO